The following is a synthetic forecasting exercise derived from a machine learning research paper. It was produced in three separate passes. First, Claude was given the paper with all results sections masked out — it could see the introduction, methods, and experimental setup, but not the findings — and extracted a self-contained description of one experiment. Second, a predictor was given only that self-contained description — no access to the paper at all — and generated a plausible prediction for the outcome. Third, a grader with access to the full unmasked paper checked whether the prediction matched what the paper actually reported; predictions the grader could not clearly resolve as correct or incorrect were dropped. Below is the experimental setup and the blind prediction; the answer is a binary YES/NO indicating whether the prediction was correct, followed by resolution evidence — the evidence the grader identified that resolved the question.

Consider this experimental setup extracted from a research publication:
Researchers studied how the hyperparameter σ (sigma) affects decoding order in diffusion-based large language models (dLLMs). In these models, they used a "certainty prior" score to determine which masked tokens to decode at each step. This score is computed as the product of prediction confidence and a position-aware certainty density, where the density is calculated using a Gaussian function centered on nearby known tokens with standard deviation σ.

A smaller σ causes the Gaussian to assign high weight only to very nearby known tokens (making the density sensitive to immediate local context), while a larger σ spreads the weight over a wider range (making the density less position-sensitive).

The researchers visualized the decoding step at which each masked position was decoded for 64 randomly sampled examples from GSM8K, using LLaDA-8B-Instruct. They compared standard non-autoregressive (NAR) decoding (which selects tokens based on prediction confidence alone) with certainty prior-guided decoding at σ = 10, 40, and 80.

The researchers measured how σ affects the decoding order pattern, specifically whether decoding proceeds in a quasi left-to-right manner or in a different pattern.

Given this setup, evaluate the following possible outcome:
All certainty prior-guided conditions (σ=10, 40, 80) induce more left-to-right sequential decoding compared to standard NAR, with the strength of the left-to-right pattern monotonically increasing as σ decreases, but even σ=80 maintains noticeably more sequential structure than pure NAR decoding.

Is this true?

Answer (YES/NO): NO